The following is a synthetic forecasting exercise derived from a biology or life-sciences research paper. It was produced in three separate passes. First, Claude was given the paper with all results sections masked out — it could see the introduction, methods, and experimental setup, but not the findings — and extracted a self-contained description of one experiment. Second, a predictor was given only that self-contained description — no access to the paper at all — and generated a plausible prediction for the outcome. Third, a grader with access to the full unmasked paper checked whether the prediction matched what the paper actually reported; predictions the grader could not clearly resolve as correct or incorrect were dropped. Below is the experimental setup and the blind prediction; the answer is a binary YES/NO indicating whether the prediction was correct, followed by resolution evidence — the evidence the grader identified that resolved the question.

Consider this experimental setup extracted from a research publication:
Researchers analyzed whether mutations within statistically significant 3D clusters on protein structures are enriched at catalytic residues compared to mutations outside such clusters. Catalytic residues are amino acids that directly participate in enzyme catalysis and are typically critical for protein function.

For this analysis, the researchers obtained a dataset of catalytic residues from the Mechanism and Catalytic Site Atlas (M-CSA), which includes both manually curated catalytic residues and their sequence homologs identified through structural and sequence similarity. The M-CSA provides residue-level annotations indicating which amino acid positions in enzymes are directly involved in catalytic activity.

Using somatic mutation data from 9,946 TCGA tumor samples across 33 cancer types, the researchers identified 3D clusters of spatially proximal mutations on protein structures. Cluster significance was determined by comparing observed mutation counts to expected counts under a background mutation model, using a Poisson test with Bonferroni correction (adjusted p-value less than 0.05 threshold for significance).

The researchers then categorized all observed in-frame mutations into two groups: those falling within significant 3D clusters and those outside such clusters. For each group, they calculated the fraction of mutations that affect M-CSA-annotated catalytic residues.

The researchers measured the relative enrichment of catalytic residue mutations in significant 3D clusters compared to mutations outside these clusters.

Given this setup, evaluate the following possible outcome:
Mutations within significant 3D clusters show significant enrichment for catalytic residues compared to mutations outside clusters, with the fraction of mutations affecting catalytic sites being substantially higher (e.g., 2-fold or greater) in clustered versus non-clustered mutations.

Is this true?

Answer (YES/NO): YES